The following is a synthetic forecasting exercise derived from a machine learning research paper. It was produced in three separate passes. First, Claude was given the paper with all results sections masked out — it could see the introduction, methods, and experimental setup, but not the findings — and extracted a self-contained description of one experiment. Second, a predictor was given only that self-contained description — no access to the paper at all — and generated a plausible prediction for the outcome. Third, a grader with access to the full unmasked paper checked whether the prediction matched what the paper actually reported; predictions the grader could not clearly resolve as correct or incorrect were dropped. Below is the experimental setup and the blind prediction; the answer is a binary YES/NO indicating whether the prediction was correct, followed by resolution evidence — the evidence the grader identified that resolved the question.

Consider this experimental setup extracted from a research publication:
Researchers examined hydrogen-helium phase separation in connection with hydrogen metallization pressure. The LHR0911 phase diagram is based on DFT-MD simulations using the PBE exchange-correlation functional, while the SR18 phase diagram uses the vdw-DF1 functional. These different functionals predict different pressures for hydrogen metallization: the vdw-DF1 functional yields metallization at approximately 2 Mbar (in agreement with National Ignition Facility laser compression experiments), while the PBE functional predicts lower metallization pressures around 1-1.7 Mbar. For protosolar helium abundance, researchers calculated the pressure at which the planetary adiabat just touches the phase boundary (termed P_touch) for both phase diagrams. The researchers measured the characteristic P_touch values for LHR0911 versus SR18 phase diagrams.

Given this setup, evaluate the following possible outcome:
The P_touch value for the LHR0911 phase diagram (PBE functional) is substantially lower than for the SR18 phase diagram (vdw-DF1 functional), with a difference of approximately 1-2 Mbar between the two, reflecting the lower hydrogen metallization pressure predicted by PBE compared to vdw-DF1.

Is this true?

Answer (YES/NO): YES